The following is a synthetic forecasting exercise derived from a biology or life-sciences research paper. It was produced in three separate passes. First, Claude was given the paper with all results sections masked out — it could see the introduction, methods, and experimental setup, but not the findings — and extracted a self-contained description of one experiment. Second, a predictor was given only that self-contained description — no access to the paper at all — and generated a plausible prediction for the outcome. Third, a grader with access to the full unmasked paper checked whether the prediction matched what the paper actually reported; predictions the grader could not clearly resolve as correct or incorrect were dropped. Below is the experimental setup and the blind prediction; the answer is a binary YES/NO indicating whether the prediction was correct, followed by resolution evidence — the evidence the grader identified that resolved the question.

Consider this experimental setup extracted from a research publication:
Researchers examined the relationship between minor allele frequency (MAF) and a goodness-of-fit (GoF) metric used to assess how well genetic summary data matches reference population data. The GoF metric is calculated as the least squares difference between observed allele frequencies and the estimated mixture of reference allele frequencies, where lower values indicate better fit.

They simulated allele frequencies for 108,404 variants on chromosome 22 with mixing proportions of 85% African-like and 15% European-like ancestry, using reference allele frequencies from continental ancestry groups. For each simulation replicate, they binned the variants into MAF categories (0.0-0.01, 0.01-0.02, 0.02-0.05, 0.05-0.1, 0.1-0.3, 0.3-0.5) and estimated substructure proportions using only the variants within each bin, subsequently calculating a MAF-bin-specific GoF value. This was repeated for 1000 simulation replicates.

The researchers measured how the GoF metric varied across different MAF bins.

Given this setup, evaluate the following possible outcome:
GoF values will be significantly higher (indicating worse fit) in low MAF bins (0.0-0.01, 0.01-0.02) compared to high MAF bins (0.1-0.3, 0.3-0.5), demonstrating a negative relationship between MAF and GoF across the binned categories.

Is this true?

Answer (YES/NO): NO